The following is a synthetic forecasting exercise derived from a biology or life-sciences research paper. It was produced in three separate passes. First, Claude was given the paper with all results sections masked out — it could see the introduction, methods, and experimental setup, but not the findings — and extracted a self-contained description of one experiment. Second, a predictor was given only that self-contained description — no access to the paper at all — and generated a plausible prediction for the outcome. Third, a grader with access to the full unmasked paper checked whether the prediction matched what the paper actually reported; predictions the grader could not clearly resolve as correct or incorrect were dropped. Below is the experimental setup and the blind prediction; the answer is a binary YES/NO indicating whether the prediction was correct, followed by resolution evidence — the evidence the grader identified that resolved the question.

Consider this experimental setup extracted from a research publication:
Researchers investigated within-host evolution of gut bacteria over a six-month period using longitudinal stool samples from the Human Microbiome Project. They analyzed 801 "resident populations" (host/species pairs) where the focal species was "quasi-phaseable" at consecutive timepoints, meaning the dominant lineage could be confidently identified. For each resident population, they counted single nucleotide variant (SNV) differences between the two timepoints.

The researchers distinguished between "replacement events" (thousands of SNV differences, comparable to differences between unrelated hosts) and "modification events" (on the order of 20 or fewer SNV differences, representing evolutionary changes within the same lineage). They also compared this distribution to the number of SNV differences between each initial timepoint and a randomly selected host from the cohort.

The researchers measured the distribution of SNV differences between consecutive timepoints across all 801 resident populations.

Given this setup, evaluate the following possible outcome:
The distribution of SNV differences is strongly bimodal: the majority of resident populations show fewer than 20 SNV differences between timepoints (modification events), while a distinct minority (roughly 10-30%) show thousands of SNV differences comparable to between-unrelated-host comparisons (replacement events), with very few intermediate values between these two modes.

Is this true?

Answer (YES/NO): NO